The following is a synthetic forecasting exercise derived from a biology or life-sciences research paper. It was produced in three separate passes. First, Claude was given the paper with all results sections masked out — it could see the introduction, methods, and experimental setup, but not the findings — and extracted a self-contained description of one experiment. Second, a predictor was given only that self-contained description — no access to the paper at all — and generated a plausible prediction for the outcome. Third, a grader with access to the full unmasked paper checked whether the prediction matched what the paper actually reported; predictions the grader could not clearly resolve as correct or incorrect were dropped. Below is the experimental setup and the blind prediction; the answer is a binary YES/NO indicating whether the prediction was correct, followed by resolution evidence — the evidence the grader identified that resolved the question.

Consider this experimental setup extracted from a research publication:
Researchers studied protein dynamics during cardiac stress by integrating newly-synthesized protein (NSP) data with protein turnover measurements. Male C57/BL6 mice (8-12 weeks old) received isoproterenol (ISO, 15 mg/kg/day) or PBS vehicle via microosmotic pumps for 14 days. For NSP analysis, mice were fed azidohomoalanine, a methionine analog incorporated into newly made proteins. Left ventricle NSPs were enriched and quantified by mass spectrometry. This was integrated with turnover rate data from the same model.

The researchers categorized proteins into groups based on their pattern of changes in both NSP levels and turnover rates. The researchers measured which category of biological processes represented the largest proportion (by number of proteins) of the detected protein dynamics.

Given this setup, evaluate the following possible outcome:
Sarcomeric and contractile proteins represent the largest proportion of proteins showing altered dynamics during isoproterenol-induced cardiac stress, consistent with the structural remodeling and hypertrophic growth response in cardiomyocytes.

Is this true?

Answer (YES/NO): NO